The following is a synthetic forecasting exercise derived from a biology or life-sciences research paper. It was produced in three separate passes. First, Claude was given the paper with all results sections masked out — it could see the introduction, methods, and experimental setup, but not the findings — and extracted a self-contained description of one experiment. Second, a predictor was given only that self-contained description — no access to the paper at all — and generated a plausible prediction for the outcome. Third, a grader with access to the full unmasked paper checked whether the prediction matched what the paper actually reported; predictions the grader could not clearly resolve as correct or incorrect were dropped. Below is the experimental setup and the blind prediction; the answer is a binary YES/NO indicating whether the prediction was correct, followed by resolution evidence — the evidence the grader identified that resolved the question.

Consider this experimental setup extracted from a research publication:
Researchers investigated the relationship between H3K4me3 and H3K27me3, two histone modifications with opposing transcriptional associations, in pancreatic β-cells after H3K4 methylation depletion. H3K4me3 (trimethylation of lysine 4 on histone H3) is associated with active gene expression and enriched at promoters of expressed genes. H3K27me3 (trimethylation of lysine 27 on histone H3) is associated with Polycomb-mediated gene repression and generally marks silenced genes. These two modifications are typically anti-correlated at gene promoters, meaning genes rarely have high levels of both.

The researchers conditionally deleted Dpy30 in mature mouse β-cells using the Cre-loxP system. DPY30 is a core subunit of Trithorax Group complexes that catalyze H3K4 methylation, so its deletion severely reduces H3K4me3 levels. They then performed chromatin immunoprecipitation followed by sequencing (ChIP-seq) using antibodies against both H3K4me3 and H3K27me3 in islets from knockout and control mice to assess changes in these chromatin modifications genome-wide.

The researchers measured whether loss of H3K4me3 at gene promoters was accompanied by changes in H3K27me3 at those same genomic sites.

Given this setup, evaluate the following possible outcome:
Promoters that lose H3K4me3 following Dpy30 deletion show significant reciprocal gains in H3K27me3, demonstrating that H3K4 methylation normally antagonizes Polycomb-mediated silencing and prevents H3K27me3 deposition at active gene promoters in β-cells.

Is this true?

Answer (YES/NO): NO